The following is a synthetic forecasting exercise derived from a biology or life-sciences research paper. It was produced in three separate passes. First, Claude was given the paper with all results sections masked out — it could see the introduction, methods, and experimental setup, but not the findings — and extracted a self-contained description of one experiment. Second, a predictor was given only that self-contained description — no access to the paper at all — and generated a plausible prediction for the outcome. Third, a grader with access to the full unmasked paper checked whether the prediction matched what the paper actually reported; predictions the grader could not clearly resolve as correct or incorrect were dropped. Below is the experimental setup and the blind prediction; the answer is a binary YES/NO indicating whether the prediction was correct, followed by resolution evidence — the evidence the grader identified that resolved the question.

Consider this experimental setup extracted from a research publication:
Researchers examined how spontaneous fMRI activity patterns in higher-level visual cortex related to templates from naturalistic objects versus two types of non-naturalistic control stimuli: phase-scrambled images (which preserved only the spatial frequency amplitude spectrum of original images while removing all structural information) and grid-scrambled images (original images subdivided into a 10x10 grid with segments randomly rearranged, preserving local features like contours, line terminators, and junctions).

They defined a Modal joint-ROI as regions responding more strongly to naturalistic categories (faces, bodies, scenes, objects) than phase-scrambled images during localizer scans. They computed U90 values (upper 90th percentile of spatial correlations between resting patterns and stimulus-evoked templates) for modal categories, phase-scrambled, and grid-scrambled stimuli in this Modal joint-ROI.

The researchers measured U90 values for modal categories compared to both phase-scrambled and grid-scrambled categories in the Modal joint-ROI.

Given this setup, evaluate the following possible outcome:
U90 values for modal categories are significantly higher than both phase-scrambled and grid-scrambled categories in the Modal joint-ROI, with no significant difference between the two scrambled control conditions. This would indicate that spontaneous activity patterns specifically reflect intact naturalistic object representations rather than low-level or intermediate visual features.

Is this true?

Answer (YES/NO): NO